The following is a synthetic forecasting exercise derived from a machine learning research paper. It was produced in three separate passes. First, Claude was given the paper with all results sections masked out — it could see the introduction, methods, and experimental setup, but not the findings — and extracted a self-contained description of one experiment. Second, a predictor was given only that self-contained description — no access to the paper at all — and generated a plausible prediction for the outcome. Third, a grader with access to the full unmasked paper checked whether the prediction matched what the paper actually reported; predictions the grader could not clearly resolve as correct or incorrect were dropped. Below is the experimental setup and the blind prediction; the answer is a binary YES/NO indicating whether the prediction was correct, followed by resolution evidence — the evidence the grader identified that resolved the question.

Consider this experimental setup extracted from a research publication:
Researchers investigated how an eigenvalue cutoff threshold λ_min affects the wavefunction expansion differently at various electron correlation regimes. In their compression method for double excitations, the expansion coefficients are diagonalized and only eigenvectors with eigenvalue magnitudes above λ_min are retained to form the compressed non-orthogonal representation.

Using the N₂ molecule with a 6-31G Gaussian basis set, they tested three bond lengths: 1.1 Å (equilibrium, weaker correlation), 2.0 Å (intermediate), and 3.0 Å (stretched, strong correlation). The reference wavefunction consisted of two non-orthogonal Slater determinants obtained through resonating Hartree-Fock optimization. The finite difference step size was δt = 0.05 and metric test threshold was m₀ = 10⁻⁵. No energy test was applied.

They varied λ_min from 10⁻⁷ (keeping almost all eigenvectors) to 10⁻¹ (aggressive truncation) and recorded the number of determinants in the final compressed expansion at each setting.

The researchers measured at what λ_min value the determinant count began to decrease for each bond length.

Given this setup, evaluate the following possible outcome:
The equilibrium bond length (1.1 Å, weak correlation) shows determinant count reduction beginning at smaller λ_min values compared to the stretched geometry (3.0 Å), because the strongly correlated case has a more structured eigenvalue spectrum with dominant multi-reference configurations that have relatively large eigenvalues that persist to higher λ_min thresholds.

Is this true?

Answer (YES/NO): NO